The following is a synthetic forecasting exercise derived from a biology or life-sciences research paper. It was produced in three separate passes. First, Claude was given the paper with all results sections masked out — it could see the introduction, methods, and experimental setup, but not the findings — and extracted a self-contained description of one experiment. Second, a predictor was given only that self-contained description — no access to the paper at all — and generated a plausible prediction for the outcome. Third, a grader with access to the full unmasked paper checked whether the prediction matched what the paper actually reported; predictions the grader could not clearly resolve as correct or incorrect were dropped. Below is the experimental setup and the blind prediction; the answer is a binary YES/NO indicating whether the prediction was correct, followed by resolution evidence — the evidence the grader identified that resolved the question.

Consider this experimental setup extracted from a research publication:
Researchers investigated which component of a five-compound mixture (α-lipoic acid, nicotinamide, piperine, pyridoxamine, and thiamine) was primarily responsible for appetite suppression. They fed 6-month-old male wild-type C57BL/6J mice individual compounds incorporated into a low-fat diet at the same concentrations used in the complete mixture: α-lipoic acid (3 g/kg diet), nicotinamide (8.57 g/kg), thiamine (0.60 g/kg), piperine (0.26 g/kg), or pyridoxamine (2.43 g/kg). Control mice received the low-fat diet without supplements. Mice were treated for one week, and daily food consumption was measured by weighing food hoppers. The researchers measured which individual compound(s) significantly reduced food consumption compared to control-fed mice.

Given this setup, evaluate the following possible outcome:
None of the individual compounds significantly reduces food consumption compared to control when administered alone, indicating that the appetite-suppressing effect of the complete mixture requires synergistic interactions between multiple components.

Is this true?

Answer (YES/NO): NO